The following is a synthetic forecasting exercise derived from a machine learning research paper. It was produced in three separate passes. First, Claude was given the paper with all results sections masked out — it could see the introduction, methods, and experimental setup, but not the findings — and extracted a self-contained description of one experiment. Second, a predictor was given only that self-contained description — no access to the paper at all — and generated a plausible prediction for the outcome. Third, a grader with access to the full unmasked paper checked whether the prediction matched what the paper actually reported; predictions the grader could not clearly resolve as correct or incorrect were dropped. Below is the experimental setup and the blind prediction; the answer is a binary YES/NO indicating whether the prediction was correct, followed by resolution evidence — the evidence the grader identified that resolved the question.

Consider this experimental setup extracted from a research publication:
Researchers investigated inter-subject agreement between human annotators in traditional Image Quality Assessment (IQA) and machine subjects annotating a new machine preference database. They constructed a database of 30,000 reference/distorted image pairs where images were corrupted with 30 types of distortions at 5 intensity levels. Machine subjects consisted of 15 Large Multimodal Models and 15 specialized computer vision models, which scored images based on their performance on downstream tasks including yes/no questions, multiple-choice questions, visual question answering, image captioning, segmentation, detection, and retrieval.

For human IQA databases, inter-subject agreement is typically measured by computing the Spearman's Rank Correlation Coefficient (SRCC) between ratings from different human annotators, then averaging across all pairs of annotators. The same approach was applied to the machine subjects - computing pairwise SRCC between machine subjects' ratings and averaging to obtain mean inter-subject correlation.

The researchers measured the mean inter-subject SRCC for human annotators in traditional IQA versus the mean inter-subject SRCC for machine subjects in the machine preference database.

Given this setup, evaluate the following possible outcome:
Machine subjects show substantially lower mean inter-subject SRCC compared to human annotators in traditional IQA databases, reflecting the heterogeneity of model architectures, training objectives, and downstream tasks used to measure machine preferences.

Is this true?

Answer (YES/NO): YES